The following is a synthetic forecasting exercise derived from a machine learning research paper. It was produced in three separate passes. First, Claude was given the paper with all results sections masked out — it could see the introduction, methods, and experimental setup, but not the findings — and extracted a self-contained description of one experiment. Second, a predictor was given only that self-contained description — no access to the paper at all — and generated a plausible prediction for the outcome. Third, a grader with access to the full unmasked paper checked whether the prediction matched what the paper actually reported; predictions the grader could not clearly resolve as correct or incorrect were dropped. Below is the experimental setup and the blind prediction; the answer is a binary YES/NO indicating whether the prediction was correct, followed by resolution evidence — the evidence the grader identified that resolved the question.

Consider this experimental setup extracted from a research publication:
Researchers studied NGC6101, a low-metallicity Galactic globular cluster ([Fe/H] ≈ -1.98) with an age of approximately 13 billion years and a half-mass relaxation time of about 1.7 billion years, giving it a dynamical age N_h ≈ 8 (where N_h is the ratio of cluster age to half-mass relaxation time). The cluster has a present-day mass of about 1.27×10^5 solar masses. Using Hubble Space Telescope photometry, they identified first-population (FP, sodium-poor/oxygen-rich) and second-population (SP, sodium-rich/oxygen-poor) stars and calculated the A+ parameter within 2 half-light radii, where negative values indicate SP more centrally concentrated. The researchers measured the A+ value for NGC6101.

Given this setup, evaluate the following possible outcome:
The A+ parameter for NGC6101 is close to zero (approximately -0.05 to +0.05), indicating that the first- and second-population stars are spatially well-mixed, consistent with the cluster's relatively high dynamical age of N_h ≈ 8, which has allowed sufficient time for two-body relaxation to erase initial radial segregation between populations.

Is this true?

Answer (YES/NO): YES